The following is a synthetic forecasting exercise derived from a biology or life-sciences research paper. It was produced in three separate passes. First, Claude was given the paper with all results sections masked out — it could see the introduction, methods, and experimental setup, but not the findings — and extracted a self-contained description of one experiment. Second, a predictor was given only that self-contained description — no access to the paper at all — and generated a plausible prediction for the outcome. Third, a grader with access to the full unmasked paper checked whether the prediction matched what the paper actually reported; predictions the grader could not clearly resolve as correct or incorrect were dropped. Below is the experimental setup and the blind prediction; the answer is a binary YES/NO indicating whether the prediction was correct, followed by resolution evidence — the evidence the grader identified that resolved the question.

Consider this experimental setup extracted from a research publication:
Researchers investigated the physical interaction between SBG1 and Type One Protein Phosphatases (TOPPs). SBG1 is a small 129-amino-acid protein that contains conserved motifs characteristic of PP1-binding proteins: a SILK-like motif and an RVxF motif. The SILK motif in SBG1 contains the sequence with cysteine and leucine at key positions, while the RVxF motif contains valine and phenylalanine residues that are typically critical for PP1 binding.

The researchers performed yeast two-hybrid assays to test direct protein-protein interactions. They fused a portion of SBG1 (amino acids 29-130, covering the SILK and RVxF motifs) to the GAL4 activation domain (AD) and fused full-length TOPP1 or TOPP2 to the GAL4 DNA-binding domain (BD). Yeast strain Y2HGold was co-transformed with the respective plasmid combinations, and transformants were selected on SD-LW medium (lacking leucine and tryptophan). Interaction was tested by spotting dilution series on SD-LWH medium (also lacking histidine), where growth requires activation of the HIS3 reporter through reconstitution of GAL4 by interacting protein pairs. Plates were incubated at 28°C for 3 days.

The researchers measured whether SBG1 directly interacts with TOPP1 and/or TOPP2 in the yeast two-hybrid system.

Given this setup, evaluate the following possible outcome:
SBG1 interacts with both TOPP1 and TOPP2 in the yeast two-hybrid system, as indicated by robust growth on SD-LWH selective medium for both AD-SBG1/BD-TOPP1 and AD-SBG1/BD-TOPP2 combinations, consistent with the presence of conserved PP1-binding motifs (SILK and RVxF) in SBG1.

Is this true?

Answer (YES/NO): YES